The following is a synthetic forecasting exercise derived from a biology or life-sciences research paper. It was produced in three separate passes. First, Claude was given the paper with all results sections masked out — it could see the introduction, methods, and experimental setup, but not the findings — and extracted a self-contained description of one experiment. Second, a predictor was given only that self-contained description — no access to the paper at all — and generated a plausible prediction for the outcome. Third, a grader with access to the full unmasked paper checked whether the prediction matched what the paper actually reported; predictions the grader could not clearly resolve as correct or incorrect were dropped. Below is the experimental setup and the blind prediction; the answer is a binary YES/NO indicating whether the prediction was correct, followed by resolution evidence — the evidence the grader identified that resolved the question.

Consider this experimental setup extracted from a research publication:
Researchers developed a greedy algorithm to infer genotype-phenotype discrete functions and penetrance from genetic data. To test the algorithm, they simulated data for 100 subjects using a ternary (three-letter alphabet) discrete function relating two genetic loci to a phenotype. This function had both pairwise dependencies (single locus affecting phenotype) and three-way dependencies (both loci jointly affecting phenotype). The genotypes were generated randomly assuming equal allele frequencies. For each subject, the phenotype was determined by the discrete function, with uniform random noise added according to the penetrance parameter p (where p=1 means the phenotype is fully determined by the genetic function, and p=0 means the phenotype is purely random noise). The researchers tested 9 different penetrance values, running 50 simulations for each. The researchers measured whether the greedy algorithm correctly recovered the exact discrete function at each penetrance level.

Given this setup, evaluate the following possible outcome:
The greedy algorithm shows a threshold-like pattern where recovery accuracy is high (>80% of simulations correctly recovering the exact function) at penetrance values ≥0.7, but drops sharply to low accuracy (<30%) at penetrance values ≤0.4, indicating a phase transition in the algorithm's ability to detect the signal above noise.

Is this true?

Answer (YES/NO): NO